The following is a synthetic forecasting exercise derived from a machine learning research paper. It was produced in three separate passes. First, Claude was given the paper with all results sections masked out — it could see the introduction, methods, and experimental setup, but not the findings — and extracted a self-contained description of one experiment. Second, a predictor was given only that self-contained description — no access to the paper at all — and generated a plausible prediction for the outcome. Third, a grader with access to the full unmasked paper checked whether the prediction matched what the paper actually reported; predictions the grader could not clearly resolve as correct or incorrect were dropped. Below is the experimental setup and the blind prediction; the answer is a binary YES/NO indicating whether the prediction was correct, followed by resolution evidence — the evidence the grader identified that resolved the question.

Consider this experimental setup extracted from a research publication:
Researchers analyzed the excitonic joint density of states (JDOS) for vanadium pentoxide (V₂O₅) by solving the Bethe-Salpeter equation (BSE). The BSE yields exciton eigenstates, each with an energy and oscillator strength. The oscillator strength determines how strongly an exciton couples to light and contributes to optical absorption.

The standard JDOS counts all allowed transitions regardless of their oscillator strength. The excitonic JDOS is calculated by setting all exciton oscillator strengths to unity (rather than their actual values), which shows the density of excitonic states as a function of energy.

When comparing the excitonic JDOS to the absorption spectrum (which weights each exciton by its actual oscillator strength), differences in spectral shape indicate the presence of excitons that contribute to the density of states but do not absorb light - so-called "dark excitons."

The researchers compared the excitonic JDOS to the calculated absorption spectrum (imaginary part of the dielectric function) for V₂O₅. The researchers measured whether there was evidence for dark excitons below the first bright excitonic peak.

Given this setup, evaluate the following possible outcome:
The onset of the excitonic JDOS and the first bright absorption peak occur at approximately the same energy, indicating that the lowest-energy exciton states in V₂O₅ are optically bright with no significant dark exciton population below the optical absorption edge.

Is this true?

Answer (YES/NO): NO